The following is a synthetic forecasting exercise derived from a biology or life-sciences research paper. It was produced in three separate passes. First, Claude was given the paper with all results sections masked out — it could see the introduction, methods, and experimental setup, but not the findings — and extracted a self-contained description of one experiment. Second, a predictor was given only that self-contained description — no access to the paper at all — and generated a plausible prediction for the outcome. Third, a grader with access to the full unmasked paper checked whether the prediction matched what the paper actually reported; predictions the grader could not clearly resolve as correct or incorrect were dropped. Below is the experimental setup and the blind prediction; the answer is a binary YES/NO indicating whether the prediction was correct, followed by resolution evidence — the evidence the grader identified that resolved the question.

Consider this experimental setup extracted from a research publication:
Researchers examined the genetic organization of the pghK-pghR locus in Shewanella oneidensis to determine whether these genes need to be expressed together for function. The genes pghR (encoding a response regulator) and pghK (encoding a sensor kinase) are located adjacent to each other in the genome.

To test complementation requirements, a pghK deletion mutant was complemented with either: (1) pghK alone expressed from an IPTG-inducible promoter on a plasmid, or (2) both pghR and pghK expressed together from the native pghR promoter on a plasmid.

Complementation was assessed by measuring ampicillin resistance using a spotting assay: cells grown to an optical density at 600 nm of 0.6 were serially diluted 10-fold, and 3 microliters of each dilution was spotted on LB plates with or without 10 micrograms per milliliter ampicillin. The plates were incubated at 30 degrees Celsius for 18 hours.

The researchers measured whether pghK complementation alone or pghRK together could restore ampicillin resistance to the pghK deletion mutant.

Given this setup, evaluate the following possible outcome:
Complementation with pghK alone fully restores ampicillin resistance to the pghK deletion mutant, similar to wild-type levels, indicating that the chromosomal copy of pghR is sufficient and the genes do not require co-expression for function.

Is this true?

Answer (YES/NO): YES